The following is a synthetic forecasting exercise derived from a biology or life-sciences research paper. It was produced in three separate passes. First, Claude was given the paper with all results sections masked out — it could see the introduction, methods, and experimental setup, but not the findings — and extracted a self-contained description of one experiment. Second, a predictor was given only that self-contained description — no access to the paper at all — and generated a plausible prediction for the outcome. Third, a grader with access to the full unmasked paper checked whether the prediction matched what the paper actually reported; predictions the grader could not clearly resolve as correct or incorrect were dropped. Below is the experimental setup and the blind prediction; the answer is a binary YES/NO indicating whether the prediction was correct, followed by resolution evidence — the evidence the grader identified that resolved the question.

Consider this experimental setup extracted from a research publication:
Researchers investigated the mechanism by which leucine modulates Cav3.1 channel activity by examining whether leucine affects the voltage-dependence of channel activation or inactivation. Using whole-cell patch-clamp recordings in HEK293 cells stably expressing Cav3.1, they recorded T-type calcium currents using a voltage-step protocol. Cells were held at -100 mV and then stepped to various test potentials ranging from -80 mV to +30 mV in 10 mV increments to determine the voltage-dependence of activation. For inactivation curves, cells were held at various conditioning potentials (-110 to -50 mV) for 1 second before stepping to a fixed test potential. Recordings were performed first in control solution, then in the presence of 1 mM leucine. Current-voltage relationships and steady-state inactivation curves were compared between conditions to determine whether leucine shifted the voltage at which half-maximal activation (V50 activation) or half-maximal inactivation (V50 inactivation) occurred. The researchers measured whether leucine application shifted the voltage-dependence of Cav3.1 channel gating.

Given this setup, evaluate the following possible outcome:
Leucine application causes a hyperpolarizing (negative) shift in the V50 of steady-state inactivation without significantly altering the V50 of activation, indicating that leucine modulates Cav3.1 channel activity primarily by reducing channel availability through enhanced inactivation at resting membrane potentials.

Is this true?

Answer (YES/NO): NO